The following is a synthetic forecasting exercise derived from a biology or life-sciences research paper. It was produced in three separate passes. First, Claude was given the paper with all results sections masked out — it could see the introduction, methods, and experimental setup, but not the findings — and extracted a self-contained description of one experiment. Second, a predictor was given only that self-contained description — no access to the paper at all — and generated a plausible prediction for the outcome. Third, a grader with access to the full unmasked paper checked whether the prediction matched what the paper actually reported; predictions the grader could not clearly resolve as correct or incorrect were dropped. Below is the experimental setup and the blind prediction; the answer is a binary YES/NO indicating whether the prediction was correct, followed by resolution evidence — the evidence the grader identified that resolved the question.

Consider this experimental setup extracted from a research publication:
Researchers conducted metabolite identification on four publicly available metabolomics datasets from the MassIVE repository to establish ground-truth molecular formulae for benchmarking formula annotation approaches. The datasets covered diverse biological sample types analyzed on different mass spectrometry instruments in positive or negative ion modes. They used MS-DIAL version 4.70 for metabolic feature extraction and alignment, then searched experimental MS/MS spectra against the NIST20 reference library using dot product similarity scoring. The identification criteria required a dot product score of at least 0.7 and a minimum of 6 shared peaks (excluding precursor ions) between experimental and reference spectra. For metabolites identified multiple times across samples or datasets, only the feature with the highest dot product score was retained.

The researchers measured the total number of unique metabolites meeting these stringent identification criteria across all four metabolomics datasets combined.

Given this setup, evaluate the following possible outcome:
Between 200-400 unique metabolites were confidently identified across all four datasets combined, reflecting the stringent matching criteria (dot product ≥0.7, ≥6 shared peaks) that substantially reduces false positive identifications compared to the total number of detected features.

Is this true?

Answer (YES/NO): NO